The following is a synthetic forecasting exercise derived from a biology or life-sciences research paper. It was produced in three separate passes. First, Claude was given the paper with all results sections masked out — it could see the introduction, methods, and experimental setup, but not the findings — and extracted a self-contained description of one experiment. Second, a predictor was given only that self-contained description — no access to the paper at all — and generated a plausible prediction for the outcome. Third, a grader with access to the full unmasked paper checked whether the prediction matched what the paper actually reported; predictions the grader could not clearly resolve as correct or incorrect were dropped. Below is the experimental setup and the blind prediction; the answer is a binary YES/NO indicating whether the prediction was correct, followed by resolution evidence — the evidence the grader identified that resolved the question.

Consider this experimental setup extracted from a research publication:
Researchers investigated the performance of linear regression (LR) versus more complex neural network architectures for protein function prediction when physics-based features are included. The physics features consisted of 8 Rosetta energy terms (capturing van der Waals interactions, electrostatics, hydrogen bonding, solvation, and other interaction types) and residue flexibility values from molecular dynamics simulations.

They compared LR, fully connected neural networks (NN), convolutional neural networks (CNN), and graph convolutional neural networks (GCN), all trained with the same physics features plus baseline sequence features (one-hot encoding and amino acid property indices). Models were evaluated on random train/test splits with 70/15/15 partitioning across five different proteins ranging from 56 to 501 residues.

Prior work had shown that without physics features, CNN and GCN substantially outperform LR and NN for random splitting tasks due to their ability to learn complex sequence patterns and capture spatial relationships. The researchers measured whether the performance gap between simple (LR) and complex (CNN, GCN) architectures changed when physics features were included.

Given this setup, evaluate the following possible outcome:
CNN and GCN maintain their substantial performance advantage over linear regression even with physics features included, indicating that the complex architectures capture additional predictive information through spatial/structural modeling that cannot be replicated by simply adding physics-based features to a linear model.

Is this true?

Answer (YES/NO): NO